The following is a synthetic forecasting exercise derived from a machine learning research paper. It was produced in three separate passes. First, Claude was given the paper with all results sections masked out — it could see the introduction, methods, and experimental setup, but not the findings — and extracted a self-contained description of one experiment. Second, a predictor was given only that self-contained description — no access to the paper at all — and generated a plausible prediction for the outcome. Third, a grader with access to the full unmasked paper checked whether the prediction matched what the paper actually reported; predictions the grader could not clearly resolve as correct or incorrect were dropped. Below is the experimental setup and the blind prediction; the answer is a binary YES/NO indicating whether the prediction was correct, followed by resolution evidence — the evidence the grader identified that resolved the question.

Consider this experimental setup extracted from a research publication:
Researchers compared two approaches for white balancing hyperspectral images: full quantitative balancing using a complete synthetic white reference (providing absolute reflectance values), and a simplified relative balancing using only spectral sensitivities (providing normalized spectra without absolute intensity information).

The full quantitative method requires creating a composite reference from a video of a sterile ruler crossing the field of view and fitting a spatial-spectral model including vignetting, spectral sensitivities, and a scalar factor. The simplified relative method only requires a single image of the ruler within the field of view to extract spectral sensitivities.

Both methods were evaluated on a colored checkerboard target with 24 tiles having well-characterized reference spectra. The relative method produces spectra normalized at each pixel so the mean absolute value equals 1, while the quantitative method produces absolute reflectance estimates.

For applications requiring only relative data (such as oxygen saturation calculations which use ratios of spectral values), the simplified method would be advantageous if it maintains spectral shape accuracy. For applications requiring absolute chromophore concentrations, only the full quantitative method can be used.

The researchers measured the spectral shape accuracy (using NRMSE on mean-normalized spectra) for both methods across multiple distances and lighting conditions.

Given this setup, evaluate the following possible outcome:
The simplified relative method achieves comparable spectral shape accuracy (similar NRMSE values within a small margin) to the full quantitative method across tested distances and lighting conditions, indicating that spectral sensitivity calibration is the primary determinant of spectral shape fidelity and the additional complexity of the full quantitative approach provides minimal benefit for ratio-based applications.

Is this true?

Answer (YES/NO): YES